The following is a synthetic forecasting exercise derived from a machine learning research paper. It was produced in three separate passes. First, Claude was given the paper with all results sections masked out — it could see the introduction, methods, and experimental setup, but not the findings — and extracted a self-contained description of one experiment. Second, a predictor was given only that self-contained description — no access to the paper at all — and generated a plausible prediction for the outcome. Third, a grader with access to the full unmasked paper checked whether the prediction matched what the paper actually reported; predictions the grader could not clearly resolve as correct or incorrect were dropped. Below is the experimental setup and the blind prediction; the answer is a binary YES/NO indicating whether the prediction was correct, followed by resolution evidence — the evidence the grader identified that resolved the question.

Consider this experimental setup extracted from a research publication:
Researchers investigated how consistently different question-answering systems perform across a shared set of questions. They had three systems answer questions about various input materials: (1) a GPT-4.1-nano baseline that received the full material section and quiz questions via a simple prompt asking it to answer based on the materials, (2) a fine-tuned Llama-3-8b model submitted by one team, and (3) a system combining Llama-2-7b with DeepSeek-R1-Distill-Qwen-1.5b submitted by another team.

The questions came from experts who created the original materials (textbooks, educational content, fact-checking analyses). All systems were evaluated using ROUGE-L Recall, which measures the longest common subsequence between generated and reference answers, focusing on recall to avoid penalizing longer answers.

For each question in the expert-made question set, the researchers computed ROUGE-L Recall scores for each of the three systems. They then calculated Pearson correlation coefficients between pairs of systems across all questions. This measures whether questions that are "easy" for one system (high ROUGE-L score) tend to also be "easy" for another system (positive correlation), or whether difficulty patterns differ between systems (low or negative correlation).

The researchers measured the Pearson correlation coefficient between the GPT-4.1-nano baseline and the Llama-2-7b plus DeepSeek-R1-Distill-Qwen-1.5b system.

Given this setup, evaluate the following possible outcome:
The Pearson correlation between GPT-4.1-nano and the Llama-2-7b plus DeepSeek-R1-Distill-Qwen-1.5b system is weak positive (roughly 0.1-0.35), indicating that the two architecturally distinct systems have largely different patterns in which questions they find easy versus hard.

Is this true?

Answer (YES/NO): NO